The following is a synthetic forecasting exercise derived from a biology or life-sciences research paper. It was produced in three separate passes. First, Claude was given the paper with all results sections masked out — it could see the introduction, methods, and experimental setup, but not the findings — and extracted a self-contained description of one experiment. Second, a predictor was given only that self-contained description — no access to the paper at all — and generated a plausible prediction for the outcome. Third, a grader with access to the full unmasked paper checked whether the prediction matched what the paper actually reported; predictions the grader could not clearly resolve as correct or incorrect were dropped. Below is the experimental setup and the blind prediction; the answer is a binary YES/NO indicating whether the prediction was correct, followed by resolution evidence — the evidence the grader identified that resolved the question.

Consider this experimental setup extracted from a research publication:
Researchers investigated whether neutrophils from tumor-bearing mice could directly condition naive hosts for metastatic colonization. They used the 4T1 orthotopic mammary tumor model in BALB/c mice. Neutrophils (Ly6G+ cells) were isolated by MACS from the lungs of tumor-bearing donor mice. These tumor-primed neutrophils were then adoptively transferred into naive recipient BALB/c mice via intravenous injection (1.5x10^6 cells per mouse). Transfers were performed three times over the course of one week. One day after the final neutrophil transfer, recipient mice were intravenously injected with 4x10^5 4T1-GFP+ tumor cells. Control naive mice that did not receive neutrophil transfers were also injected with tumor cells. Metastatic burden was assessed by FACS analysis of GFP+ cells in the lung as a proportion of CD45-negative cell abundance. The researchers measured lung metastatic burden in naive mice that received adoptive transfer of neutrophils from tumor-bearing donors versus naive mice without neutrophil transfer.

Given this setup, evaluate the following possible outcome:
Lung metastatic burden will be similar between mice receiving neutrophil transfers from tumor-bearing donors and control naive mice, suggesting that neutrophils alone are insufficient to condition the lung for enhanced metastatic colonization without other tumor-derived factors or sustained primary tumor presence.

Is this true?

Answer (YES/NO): NO